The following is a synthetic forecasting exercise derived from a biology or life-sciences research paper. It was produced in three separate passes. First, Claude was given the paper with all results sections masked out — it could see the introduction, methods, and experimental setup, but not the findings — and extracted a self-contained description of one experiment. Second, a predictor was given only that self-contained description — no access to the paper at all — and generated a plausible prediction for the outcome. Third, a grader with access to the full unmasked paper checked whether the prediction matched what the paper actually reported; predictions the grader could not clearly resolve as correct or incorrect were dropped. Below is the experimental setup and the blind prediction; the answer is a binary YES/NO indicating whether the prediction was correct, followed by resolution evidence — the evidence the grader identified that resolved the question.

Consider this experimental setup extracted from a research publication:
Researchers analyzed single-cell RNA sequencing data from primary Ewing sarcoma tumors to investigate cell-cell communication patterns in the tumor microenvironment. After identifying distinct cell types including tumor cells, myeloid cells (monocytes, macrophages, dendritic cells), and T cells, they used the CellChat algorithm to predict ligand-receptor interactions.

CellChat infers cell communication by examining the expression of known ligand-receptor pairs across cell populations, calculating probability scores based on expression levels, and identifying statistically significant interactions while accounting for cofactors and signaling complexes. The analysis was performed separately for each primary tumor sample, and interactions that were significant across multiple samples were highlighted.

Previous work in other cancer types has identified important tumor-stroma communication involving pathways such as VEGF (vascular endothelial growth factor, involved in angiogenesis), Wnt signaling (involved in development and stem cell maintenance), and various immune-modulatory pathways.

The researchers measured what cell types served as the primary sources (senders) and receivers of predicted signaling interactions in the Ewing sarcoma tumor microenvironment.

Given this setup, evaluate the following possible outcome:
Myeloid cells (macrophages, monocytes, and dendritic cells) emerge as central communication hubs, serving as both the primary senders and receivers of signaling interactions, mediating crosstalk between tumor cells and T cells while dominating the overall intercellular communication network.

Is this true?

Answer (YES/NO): NO